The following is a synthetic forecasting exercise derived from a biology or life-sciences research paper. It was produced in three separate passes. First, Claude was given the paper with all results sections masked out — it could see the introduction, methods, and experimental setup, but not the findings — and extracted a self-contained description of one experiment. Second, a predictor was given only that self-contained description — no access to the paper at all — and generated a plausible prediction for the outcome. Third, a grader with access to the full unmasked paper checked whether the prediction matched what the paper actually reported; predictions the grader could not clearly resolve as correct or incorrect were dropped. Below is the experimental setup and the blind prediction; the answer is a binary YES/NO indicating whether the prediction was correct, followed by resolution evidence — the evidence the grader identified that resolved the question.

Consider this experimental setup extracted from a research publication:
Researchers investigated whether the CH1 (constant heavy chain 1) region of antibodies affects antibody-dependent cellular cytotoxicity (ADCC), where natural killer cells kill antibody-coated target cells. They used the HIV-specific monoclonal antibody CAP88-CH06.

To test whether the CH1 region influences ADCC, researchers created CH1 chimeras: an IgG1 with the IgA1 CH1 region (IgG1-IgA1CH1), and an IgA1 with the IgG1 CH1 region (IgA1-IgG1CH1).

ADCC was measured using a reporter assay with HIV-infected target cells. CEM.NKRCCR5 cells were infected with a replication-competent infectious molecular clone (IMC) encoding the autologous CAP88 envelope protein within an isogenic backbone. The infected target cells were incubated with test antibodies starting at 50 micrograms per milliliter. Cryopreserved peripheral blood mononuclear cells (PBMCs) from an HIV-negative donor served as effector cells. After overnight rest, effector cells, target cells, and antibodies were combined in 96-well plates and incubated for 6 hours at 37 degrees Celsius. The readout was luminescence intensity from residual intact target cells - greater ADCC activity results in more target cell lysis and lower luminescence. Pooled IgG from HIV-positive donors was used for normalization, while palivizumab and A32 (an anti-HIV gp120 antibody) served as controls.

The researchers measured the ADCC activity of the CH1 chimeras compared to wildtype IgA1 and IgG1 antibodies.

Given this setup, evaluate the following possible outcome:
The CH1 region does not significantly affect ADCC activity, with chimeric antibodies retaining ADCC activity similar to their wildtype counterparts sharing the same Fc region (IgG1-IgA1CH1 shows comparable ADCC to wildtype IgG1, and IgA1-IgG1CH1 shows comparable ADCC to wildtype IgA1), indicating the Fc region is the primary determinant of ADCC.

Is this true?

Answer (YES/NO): YES